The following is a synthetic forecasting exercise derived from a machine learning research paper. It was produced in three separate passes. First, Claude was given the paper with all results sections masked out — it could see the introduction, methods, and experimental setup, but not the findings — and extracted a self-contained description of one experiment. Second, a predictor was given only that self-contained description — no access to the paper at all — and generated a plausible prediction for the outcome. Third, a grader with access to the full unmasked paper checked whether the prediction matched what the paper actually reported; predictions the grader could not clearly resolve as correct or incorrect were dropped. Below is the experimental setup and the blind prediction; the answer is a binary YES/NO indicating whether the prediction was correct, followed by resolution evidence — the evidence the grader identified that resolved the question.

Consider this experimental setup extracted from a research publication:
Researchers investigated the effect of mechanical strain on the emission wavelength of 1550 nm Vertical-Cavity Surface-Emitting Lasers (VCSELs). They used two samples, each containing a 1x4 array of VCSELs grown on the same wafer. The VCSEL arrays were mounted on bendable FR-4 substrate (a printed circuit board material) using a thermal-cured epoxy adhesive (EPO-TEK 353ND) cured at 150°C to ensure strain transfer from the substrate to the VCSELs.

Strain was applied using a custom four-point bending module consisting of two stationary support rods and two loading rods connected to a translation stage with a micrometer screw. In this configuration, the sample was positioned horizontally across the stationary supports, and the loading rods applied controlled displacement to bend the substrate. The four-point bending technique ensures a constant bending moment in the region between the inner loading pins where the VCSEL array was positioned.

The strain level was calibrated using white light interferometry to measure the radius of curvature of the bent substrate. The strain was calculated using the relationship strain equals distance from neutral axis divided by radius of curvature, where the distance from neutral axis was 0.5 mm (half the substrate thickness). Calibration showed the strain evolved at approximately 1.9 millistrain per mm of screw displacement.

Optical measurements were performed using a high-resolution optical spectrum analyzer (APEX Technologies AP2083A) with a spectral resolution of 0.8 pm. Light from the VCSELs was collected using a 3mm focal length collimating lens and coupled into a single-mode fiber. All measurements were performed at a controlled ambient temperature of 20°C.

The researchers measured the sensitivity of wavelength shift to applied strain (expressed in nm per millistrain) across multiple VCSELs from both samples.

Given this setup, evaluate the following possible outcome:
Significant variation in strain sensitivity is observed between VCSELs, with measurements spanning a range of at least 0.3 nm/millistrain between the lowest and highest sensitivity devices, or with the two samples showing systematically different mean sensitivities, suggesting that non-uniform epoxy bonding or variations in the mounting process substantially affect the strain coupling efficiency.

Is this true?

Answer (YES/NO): NO